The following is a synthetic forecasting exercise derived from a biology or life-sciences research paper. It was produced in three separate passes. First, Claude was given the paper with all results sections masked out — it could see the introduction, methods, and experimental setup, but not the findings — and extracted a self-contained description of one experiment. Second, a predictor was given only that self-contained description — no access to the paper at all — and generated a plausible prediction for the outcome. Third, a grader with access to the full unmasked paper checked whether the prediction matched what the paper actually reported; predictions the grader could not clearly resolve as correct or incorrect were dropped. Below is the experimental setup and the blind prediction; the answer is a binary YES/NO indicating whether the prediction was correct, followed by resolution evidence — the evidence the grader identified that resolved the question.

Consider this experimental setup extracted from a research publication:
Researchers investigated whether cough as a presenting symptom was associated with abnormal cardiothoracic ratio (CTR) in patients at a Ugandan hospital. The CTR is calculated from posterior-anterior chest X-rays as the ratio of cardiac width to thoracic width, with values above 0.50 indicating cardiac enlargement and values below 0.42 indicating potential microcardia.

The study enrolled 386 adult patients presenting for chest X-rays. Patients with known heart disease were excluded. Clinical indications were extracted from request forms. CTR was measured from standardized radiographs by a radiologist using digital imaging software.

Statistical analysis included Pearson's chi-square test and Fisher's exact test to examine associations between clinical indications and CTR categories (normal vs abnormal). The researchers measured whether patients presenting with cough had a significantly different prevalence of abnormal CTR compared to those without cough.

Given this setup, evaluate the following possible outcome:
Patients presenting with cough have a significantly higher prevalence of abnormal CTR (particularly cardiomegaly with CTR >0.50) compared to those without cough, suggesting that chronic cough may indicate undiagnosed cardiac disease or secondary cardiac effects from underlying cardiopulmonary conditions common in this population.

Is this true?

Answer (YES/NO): NO